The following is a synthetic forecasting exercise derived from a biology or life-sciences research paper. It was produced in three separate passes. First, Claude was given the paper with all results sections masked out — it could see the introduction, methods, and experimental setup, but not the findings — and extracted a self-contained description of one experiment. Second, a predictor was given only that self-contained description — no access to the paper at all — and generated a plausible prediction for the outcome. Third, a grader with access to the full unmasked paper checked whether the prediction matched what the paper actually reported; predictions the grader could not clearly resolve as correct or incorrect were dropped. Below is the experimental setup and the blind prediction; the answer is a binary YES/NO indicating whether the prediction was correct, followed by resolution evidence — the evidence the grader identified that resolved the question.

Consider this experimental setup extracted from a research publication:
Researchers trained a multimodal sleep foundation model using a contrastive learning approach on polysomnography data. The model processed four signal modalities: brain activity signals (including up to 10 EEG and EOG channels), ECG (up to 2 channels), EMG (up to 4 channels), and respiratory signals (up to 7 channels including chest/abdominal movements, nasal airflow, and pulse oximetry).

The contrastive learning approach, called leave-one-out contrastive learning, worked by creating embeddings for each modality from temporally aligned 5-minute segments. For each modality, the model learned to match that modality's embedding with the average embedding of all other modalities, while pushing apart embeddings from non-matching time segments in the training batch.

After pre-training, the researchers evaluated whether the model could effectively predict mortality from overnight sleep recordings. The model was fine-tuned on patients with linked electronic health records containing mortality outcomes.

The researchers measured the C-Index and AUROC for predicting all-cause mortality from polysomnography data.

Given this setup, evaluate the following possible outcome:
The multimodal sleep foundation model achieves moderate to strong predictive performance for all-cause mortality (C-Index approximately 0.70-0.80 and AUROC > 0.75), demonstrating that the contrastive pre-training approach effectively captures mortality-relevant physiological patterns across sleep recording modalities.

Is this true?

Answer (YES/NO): NO